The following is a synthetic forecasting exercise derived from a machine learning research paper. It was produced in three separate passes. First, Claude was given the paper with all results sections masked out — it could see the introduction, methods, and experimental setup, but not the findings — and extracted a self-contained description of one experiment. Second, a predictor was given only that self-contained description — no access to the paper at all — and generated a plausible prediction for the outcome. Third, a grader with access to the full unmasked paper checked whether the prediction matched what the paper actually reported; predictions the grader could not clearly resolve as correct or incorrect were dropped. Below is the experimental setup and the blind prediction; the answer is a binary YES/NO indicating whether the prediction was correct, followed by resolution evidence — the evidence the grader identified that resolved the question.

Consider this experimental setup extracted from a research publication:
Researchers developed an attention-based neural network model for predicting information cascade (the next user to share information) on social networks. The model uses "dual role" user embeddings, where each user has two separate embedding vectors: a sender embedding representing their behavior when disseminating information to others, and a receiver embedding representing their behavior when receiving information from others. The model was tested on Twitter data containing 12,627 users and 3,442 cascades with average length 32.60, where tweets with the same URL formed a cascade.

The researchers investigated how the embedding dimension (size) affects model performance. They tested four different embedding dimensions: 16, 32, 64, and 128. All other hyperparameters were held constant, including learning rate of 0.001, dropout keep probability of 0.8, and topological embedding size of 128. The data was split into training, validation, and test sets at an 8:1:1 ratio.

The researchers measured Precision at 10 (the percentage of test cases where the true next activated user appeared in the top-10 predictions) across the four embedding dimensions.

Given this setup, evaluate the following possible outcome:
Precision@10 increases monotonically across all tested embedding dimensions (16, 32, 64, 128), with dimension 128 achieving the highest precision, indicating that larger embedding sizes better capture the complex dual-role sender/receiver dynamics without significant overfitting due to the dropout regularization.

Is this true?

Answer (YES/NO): NO